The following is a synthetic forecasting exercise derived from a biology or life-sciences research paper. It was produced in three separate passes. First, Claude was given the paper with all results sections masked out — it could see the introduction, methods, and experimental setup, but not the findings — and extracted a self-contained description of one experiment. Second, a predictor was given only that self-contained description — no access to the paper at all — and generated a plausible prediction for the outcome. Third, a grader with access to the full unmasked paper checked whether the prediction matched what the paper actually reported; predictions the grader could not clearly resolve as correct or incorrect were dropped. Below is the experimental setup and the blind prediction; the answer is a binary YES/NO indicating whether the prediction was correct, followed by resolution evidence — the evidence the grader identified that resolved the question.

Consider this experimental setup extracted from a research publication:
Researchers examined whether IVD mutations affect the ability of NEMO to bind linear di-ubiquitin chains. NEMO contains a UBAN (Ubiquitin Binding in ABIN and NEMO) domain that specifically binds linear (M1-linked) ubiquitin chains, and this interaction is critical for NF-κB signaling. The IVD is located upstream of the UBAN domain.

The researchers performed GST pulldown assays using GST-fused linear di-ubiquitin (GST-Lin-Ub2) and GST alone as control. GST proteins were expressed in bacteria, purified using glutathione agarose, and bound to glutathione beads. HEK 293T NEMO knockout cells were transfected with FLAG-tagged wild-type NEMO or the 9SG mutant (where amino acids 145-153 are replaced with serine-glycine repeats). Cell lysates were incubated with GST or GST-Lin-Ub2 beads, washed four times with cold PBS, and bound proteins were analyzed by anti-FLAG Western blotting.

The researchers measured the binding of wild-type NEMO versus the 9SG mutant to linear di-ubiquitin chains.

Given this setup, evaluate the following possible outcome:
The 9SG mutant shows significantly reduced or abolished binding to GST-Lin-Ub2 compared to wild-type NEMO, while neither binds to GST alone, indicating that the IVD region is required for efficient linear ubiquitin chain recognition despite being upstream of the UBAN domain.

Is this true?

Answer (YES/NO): NO